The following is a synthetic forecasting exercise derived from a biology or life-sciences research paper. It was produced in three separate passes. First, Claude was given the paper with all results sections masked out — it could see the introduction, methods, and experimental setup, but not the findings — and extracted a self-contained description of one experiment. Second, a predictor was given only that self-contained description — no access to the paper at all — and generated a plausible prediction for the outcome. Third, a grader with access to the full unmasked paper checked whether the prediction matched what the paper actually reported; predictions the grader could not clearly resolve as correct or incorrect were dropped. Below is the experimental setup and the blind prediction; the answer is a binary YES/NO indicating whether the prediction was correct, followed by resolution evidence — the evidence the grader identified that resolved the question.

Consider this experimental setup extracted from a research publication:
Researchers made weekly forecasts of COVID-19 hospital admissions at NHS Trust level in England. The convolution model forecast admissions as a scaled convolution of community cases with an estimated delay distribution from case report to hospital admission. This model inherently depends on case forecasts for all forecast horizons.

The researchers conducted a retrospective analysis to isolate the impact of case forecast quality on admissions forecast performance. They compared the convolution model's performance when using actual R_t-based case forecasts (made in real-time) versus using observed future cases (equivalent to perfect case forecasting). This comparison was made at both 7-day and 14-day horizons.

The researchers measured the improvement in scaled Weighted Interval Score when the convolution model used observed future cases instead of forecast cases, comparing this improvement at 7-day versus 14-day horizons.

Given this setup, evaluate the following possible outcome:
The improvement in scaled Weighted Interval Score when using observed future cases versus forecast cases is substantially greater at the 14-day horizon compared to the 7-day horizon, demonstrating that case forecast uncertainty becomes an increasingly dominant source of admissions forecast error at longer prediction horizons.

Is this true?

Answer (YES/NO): YES